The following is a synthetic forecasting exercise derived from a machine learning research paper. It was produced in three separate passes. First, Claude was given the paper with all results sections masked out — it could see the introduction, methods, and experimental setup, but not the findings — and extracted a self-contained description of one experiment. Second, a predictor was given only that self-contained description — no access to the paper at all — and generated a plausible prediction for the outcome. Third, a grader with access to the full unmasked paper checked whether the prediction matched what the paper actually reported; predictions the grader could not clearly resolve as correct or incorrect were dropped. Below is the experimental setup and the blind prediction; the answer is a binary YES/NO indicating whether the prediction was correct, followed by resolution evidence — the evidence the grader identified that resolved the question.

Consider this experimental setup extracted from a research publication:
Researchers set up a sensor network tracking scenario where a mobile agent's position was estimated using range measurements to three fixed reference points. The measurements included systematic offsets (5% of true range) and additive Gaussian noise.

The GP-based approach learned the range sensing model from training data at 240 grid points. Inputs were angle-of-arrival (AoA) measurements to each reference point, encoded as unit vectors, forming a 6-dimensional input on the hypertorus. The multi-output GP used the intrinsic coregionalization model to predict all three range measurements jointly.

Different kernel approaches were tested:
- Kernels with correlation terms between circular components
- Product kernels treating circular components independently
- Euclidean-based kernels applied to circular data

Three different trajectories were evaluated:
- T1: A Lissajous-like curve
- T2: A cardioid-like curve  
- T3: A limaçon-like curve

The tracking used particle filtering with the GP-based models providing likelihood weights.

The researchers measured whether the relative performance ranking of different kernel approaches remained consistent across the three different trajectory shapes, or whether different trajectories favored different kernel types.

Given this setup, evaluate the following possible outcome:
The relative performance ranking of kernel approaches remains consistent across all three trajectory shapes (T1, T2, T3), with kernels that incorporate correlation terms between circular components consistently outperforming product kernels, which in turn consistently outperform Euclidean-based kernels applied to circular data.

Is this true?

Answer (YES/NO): YES